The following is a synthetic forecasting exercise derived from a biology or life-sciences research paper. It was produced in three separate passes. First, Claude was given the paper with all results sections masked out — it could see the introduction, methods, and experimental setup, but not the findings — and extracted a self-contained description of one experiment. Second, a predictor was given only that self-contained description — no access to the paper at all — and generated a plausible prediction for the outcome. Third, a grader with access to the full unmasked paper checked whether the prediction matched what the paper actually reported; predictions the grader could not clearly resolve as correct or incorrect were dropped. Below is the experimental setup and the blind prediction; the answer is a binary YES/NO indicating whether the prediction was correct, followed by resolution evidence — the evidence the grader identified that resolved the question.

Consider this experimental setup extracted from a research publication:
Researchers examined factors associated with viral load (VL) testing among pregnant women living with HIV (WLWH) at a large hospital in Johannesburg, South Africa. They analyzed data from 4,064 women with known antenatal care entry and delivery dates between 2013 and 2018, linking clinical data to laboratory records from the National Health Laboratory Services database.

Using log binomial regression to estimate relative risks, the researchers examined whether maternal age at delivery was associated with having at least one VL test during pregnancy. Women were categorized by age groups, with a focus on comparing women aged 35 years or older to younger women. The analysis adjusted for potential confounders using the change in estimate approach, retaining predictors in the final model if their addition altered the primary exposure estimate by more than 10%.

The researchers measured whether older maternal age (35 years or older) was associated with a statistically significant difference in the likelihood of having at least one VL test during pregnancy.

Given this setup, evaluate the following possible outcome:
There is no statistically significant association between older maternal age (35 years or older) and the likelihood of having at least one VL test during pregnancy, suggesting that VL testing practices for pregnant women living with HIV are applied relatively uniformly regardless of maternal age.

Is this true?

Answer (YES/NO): NO